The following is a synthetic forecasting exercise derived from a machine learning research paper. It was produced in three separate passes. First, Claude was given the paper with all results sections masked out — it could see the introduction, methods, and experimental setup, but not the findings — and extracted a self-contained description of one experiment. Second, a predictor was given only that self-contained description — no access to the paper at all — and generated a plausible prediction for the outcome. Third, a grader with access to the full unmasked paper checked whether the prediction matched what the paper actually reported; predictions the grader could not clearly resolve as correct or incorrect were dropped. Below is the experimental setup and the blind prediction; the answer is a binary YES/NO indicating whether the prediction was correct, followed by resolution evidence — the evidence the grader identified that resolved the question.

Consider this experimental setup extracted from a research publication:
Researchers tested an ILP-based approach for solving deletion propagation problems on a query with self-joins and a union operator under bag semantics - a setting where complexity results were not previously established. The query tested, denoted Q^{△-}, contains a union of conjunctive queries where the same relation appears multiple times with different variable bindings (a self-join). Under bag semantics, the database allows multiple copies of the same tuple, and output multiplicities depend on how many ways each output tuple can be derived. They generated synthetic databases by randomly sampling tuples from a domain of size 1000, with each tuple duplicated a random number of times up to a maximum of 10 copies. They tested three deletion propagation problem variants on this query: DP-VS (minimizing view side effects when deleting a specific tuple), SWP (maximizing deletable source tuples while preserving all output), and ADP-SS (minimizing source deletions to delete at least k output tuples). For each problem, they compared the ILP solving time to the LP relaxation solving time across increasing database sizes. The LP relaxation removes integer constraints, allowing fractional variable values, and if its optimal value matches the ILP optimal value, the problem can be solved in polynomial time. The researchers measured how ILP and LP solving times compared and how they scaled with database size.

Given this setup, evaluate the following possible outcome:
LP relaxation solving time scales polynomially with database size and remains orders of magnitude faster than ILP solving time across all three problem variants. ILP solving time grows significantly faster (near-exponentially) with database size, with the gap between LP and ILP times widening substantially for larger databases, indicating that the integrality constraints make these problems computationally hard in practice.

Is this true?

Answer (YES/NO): NO